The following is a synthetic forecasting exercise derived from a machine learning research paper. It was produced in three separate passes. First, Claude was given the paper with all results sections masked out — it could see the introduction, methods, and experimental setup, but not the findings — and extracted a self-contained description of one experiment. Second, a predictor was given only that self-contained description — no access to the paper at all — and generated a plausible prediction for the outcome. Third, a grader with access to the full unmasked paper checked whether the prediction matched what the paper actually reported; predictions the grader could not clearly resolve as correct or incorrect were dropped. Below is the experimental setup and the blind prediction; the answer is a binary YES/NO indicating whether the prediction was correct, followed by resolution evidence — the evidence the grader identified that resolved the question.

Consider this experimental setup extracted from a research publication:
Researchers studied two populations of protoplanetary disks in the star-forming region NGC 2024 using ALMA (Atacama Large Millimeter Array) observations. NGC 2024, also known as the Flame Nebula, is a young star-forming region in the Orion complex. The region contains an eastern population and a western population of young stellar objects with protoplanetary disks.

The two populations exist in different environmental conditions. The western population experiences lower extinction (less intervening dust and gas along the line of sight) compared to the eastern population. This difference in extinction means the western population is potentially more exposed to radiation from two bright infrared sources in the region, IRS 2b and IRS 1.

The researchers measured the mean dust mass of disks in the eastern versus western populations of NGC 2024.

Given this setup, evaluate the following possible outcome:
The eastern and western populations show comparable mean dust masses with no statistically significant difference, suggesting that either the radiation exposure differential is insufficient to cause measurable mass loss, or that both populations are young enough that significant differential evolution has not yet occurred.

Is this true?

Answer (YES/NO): NO